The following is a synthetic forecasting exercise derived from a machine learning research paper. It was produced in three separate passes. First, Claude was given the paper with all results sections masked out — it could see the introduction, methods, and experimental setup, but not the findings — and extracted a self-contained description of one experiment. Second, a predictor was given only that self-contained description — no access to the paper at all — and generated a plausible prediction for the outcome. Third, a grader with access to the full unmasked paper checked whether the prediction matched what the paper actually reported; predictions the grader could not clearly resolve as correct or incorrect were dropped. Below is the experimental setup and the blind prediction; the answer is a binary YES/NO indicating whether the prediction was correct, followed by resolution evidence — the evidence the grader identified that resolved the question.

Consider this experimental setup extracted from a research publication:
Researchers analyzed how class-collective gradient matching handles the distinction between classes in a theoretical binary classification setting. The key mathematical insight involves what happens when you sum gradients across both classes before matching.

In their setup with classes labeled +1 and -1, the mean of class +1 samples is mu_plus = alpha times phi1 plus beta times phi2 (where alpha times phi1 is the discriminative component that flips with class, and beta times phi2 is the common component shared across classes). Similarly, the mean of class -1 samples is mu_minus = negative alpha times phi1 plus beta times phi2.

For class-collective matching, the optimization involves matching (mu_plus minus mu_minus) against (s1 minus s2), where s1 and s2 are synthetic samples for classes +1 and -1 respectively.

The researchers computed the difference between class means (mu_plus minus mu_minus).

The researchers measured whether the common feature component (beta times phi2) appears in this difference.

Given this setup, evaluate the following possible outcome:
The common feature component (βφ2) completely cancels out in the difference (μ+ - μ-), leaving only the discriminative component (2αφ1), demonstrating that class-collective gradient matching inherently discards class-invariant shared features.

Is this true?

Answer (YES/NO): YES